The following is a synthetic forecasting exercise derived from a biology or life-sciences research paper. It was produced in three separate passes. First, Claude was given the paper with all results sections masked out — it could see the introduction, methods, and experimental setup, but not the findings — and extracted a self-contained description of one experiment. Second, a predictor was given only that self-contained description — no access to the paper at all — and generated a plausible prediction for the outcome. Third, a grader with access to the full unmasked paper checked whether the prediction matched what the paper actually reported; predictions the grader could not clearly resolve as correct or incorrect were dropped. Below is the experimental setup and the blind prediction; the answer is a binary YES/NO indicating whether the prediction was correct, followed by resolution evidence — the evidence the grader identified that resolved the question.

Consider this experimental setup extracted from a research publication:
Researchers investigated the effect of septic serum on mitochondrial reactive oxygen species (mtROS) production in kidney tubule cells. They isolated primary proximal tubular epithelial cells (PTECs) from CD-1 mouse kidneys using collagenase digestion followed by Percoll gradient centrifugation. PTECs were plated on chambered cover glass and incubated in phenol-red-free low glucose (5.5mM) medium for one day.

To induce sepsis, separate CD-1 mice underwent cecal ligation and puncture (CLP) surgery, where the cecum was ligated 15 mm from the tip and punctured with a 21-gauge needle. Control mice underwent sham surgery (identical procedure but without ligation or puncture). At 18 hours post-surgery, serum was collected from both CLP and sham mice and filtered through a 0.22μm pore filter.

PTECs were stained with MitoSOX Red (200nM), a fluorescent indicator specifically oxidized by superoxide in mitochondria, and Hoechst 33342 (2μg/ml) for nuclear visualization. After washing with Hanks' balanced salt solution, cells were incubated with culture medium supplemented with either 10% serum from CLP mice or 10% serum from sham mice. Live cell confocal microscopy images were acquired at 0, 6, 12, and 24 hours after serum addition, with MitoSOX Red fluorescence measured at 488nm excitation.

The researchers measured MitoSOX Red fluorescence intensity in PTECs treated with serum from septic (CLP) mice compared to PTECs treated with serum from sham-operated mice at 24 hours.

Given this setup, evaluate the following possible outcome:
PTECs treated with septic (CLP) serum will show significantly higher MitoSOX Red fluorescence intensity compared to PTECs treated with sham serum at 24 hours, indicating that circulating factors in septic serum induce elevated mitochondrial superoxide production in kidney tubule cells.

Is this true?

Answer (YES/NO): YES